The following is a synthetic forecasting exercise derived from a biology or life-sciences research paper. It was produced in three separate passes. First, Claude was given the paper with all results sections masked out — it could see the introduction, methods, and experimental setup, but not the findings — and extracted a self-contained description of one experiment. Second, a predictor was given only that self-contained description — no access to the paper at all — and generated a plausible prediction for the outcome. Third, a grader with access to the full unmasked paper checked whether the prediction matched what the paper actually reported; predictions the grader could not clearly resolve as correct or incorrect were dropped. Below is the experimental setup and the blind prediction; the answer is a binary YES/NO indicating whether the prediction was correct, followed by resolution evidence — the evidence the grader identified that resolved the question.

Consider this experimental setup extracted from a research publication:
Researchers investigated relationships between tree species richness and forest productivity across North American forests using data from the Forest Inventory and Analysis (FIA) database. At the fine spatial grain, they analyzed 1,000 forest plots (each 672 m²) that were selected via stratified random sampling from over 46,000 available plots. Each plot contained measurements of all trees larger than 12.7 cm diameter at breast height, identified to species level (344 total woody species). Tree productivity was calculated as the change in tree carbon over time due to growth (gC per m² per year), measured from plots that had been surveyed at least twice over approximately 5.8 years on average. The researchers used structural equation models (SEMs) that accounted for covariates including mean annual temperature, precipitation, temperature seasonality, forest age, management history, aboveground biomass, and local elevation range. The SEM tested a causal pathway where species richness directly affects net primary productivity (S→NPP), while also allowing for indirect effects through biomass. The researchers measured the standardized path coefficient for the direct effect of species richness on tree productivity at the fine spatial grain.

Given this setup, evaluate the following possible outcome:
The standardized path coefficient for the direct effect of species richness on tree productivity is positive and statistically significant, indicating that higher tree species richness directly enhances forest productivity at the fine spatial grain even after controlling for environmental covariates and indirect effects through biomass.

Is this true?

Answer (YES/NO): NO